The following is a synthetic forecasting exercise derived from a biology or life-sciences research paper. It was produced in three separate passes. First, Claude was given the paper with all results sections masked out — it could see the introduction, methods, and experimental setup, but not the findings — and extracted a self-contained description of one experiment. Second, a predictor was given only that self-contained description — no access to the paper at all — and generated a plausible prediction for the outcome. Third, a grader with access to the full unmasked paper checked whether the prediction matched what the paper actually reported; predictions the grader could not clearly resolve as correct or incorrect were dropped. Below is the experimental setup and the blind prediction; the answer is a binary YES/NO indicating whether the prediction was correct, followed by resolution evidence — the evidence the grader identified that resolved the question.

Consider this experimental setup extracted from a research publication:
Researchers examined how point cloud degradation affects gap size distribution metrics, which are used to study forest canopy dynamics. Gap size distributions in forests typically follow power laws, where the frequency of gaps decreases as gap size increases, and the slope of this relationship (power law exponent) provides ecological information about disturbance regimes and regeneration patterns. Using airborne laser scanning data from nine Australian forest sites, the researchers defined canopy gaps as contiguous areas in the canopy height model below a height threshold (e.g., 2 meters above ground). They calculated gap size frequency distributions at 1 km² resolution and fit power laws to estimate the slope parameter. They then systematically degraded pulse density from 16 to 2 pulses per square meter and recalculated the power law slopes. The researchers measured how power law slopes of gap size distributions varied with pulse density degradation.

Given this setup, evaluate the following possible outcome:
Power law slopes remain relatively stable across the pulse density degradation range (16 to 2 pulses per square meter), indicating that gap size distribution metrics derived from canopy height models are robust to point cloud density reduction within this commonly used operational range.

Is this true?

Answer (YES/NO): NO